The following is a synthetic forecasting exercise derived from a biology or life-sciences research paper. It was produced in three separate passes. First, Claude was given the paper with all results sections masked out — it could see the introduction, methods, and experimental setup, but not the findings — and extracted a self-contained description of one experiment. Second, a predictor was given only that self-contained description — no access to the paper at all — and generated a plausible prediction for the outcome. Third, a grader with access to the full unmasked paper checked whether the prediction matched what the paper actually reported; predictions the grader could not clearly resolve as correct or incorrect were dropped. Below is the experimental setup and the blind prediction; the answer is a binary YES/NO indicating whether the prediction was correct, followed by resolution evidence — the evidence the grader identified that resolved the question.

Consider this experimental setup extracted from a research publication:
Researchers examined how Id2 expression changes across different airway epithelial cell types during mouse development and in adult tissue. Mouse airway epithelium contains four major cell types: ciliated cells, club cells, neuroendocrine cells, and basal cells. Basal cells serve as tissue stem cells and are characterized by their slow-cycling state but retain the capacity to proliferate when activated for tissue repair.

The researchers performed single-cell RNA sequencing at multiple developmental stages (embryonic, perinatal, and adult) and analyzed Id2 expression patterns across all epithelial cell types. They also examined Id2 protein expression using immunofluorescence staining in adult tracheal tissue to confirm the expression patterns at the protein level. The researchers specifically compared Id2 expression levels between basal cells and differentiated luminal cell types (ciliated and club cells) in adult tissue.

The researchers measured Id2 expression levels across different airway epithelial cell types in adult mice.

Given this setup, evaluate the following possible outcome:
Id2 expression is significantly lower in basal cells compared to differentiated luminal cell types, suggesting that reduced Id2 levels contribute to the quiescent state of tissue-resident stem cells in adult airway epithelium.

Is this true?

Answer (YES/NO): NO